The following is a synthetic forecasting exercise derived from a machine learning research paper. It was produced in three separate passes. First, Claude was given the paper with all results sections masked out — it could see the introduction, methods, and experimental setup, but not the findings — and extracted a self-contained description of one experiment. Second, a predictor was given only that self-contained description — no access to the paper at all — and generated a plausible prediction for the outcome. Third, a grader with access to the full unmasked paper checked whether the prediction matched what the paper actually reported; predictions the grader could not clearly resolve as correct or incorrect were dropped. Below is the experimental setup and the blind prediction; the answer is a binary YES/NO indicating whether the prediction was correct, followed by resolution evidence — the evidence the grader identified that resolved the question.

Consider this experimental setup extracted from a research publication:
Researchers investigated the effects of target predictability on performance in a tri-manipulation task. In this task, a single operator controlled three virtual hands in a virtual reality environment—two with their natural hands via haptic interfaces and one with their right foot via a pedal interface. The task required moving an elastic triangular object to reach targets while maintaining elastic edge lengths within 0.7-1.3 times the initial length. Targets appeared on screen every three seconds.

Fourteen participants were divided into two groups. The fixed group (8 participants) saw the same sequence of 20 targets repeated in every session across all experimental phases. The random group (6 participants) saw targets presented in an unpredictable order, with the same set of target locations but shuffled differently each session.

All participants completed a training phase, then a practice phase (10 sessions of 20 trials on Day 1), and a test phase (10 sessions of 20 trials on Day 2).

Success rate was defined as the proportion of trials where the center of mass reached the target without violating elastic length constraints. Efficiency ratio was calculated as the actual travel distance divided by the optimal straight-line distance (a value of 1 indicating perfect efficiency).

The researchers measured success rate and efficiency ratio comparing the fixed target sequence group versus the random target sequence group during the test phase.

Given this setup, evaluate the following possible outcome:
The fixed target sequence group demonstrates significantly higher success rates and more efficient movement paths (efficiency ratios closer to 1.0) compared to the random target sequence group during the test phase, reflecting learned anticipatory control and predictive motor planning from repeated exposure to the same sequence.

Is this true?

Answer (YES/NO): NO